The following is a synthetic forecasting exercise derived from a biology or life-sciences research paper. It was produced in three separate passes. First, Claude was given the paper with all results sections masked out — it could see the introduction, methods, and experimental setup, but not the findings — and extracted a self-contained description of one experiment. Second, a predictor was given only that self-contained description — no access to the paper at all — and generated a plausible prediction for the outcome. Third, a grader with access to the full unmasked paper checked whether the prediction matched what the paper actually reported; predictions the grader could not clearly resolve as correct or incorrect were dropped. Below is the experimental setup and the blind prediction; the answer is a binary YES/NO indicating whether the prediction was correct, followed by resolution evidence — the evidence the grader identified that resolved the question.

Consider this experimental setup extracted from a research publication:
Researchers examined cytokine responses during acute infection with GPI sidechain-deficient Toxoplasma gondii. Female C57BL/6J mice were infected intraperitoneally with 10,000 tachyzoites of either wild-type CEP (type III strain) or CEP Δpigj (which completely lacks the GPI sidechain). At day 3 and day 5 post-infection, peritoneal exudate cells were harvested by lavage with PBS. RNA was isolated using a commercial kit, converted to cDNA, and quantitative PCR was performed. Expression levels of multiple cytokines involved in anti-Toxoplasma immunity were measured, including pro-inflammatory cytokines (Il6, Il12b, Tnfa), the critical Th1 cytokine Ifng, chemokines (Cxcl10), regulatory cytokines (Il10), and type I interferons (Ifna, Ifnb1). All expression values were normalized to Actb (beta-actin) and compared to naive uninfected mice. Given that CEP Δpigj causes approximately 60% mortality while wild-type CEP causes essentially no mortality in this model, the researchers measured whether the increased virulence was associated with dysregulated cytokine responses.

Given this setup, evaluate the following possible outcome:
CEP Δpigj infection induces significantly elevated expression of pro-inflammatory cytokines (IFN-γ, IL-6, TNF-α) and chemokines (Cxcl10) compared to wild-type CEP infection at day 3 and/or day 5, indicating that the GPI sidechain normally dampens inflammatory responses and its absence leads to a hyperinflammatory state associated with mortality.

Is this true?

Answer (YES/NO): NO